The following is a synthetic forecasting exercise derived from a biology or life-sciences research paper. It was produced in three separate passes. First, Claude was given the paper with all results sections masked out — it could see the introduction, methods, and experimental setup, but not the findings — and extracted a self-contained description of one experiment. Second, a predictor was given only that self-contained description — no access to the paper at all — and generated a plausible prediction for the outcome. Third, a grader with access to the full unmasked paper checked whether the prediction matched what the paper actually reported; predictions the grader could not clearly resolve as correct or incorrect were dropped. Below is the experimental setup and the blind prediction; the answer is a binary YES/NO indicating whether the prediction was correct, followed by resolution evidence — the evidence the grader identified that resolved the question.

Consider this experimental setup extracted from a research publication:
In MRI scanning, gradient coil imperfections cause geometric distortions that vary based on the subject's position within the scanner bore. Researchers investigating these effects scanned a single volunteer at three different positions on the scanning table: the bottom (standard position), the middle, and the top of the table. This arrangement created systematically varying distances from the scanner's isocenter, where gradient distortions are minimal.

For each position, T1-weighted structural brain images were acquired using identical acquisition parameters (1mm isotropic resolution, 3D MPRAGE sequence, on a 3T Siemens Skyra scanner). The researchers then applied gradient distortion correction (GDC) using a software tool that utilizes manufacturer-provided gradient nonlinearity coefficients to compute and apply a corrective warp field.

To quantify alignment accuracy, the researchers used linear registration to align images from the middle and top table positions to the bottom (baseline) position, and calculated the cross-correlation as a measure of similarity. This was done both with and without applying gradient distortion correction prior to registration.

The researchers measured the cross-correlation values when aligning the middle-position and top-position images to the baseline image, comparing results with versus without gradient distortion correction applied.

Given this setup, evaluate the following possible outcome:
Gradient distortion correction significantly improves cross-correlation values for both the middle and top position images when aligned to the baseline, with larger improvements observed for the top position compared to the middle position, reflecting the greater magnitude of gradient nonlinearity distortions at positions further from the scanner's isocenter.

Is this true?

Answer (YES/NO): YES